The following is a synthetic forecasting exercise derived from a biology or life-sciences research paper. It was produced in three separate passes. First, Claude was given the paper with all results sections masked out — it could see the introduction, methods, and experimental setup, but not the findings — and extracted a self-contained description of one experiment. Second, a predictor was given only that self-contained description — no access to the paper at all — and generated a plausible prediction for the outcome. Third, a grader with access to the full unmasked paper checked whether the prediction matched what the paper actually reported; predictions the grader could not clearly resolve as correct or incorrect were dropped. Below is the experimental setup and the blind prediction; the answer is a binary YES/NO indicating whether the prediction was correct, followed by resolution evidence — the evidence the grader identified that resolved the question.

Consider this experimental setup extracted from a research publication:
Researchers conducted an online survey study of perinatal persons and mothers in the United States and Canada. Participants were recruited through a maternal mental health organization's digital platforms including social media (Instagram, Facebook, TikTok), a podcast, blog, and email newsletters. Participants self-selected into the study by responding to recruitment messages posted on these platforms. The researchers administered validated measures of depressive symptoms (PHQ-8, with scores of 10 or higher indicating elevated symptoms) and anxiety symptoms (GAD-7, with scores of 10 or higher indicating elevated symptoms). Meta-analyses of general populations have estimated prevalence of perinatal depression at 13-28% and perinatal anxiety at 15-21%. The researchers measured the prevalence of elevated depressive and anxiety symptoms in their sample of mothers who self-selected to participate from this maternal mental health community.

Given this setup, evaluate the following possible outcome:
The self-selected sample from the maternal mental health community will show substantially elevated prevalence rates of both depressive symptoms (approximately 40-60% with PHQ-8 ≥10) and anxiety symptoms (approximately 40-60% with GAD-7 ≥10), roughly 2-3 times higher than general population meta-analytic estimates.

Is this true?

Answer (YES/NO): NO